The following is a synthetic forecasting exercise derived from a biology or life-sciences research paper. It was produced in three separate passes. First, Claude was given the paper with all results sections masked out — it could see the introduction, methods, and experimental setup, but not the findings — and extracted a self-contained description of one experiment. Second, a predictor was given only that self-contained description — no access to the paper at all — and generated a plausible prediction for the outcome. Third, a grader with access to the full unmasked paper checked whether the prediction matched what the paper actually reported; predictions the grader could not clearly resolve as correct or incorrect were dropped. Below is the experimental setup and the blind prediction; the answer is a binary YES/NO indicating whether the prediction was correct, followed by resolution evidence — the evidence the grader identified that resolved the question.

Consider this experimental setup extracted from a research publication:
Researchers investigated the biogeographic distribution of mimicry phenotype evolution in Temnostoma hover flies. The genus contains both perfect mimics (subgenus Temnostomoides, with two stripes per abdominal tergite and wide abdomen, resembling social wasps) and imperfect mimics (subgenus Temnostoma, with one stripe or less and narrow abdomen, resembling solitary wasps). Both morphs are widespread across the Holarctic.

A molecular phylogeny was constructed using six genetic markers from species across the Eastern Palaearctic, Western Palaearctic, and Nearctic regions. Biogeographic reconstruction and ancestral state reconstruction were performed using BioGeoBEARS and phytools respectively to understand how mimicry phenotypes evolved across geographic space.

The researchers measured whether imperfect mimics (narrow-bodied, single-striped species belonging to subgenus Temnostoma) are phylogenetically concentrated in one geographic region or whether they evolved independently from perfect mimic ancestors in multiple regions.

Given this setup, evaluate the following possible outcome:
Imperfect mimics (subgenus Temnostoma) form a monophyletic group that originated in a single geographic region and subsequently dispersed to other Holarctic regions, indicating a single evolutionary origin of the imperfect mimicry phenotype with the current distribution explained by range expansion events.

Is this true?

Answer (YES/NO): NO